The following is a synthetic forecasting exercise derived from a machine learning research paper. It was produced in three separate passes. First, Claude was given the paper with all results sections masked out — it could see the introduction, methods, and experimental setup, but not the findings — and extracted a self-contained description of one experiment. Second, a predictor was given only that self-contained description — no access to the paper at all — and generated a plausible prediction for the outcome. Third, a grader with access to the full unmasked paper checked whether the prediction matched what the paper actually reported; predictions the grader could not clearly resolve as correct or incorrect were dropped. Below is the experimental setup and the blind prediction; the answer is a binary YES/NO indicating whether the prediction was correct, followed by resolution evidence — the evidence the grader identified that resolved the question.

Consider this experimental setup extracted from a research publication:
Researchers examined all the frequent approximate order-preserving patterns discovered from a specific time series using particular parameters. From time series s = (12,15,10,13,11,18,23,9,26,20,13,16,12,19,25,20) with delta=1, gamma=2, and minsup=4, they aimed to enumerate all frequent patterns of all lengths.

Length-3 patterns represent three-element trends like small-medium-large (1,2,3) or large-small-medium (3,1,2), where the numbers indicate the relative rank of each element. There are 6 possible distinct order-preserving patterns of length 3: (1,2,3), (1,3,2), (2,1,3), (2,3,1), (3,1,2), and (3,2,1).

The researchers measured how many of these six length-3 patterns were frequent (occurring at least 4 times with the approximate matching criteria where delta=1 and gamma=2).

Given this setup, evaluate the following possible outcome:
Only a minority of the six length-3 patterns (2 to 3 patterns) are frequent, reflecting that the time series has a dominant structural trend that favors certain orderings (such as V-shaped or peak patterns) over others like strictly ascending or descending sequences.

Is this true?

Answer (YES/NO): NO